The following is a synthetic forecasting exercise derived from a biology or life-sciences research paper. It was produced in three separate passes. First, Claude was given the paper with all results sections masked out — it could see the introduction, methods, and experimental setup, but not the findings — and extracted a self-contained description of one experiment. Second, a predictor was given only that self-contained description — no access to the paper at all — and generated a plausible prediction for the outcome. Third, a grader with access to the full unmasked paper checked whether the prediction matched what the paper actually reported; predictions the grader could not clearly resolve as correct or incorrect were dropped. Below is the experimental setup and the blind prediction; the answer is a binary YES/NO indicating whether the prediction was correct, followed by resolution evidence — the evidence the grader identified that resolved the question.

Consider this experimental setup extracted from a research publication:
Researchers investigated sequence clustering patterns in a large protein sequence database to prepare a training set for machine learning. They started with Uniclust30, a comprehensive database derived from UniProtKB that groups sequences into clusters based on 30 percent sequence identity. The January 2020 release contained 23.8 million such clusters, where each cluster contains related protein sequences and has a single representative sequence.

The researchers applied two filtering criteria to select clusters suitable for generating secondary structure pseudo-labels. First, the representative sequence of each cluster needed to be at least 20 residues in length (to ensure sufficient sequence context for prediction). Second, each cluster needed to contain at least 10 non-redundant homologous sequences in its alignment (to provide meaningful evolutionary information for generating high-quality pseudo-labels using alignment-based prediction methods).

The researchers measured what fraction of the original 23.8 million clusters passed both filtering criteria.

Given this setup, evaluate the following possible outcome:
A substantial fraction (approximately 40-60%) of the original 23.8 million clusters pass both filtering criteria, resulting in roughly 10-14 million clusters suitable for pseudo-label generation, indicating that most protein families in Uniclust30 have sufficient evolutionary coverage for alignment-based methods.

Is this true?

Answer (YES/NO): NO